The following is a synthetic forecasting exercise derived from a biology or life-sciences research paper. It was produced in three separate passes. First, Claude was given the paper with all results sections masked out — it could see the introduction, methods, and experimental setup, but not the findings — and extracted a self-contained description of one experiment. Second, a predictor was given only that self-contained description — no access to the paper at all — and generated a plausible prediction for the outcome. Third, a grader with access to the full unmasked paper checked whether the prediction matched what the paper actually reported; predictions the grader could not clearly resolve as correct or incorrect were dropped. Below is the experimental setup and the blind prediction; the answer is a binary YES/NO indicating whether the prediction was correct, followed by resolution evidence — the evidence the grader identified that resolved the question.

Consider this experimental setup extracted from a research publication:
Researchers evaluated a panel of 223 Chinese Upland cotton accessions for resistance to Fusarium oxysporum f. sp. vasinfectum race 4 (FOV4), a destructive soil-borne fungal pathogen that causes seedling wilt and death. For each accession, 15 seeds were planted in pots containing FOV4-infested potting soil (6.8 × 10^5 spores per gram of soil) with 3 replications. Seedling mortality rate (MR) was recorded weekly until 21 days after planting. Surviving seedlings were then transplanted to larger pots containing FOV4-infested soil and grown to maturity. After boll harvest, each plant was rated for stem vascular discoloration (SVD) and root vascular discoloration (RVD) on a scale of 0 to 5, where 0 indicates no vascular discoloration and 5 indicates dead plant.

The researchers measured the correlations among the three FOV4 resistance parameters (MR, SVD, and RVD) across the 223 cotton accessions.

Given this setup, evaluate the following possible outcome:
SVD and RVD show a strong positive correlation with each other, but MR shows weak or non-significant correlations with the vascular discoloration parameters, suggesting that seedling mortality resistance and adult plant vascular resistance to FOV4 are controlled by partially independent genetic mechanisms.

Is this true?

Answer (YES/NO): YES